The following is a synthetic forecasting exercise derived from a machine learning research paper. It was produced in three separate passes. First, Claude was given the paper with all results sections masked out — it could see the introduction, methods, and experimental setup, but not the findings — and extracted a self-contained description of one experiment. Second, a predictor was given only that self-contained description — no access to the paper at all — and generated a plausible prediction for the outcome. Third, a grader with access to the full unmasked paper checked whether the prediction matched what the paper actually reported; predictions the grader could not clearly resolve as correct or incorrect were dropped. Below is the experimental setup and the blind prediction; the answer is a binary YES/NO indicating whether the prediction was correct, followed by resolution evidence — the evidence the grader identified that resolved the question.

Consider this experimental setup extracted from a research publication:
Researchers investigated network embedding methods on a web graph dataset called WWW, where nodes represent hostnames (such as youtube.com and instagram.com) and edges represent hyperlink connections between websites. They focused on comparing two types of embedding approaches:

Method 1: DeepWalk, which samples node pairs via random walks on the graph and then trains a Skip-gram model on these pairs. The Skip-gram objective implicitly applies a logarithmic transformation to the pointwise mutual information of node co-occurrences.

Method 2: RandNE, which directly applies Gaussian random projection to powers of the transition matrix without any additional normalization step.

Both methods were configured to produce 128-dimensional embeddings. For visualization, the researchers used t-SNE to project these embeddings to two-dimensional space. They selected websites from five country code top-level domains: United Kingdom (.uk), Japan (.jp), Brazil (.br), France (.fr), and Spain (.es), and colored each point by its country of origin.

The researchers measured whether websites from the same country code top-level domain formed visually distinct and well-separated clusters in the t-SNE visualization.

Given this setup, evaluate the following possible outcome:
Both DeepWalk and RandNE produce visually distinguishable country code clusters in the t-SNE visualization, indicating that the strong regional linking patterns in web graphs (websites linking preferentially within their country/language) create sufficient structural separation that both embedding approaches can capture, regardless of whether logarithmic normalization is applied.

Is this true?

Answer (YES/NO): NO